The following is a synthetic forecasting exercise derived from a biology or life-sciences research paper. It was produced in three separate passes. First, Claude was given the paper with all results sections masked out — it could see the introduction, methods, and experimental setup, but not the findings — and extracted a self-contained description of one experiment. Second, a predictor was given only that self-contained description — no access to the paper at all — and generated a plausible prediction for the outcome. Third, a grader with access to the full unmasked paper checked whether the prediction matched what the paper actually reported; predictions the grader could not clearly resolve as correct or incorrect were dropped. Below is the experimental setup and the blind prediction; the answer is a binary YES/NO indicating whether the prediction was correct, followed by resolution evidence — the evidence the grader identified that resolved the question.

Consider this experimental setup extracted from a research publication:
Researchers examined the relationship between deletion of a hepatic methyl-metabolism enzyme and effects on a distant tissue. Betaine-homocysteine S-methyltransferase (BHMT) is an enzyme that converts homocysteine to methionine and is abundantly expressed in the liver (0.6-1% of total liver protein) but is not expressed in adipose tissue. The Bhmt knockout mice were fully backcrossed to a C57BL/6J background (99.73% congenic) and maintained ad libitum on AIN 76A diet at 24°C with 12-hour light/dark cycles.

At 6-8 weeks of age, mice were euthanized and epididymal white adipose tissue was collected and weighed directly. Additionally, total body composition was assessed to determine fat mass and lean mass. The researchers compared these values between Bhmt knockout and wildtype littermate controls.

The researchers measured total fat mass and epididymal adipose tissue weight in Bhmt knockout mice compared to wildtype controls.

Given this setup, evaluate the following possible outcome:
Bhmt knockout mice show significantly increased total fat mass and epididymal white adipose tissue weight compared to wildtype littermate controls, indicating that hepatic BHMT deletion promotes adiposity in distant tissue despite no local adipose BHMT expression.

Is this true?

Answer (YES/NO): NO